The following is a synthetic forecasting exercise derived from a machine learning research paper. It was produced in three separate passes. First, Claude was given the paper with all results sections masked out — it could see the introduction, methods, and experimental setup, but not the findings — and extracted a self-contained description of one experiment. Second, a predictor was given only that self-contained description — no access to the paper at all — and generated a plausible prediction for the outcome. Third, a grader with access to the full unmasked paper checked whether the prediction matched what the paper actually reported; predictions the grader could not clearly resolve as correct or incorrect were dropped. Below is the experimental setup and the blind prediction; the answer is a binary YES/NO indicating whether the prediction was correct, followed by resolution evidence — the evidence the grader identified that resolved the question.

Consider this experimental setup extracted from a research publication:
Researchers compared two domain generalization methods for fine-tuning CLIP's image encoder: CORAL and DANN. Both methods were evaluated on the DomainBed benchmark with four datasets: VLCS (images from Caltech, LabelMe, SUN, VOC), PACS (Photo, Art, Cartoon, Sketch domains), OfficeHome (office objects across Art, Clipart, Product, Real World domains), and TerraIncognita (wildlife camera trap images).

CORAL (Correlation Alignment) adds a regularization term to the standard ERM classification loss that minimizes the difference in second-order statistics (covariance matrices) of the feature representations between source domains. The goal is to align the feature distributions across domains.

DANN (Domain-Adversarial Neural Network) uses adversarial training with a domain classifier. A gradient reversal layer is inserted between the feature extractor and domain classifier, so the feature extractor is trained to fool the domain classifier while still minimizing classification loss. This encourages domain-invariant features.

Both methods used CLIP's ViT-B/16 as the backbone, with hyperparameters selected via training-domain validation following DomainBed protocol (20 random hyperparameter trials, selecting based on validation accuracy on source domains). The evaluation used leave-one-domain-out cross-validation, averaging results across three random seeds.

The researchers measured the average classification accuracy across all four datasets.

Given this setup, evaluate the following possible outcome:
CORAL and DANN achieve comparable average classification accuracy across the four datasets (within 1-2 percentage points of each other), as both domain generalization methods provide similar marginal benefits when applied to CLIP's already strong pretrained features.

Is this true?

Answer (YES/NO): YES